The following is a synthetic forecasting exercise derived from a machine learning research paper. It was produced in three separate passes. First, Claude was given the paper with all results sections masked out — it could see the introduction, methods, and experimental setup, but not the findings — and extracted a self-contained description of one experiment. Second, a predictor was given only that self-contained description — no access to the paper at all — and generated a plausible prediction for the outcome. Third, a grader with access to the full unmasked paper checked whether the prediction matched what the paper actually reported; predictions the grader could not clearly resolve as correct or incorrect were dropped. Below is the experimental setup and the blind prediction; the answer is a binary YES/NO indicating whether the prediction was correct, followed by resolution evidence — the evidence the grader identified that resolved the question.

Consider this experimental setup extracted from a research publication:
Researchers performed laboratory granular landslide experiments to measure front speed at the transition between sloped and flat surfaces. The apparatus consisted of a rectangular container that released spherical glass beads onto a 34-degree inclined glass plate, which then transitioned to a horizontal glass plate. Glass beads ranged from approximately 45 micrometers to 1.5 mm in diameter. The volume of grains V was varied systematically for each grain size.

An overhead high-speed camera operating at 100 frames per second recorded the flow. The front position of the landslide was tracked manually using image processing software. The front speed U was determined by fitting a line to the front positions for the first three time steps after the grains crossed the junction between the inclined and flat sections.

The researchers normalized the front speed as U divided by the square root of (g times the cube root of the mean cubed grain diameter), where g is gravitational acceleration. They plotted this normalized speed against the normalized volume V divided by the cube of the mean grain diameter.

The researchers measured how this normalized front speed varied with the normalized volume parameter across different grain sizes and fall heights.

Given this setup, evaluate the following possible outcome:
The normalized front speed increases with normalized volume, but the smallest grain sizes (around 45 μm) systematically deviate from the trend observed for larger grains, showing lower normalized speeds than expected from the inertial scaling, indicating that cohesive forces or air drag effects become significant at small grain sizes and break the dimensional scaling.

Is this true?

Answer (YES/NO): NO